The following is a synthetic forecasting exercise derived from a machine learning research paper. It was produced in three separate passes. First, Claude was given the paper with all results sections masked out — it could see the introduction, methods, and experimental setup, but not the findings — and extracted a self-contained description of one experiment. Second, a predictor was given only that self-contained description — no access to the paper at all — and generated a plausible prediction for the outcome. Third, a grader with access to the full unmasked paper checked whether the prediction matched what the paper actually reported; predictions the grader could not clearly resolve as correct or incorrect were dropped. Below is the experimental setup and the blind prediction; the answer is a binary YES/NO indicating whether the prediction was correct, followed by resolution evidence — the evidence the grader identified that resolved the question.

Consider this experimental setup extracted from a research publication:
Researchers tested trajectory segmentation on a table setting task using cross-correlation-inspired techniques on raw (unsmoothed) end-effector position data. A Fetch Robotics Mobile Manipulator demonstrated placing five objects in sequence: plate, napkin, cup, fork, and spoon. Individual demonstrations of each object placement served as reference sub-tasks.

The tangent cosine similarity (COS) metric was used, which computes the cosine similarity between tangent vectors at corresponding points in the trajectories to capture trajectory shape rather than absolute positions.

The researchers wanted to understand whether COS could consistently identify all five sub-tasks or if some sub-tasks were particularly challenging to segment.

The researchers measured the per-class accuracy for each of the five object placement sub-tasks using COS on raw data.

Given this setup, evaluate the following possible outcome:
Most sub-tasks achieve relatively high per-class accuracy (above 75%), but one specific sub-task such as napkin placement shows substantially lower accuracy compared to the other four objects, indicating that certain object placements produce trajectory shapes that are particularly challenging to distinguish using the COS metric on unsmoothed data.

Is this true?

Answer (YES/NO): NO